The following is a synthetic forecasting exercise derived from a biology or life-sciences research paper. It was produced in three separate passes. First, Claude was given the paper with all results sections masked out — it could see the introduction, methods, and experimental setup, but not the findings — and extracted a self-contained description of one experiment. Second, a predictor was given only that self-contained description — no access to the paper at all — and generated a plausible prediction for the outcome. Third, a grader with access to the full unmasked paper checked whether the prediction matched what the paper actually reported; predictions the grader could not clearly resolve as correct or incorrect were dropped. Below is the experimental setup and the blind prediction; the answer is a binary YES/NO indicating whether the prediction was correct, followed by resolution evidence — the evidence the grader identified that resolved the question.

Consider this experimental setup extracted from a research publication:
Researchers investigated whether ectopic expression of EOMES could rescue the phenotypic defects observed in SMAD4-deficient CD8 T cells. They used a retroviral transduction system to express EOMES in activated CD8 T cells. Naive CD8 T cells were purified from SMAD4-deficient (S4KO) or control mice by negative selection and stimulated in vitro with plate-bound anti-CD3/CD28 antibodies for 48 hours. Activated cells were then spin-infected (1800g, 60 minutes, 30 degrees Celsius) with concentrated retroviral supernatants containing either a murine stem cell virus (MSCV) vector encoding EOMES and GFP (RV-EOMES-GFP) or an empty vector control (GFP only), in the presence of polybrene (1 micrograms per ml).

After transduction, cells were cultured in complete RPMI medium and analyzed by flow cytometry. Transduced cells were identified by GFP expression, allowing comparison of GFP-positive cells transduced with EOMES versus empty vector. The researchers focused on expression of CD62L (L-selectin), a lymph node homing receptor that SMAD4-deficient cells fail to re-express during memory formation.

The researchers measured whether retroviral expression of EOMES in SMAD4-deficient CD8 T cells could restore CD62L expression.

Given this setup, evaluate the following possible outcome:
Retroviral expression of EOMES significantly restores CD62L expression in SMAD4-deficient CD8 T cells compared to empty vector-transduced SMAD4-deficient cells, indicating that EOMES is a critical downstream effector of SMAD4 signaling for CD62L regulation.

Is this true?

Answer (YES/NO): NO